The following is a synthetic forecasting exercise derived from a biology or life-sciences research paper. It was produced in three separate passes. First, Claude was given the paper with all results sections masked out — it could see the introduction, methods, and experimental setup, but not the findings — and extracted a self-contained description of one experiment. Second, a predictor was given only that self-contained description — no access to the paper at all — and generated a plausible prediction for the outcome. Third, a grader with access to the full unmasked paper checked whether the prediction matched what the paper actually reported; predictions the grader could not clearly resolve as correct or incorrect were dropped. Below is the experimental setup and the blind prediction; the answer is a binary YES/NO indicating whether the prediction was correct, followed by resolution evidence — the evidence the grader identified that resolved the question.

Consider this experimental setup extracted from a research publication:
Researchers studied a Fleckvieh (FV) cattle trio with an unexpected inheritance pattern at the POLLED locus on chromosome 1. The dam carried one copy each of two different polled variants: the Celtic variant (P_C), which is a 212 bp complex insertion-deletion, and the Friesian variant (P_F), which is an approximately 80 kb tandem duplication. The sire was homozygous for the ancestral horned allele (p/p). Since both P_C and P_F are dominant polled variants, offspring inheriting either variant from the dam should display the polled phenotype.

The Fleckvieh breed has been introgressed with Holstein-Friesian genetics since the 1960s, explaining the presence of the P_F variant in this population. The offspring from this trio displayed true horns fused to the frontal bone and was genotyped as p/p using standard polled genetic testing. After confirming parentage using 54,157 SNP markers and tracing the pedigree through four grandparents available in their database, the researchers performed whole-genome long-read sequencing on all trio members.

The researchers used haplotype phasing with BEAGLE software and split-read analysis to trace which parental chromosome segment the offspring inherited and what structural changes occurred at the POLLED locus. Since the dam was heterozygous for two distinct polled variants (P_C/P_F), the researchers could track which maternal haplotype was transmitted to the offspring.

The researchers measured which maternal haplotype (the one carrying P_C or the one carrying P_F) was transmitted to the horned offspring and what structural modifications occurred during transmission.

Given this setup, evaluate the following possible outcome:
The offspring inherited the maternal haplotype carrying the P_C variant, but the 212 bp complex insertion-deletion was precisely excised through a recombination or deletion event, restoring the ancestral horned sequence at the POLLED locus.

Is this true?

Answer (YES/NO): NO